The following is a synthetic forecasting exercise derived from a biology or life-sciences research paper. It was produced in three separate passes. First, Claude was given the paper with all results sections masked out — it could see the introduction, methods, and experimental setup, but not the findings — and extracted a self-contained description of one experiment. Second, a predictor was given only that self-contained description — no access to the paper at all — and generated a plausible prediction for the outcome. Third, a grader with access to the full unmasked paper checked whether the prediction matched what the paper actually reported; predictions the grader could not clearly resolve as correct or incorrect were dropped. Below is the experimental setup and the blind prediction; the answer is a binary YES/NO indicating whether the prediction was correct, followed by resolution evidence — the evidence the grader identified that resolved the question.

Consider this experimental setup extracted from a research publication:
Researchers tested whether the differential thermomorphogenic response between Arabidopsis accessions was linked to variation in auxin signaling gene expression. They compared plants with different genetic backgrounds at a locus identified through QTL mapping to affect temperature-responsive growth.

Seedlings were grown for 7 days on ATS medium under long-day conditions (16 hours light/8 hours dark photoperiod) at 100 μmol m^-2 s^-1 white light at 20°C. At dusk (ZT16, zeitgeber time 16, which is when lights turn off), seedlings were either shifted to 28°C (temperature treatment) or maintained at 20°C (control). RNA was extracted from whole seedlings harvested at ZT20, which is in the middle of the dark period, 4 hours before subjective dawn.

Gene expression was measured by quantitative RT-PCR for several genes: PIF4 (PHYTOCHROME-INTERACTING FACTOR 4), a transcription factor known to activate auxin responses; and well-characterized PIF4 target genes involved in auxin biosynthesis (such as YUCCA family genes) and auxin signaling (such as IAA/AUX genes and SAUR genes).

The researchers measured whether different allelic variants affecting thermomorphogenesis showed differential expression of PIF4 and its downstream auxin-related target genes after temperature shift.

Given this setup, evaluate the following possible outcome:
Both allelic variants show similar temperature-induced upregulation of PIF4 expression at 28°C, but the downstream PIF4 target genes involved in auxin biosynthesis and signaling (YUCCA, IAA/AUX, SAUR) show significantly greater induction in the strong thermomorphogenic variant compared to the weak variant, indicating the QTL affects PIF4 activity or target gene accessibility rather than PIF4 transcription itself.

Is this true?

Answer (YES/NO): NO